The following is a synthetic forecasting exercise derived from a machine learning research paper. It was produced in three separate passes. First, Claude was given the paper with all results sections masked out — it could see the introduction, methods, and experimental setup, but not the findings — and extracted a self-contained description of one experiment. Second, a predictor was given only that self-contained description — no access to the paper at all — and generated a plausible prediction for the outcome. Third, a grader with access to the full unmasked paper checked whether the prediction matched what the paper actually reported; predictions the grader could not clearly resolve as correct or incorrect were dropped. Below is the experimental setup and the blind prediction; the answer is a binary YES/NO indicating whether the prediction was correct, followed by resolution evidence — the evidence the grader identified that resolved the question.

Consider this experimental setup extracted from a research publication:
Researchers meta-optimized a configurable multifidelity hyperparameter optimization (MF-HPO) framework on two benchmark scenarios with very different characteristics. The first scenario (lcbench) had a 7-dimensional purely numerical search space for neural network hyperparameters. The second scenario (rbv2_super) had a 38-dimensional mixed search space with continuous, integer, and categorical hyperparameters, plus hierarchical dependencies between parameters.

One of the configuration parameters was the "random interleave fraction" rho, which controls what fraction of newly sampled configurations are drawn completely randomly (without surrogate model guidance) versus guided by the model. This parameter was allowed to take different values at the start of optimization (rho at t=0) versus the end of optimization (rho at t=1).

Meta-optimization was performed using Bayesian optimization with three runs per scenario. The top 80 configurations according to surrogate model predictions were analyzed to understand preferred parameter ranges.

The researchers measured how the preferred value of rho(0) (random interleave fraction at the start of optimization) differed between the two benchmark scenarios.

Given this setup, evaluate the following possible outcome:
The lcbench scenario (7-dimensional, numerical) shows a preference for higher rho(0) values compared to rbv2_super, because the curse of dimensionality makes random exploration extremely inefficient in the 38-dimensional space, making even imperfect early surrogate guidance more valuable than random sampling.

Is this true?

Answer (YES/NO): NO